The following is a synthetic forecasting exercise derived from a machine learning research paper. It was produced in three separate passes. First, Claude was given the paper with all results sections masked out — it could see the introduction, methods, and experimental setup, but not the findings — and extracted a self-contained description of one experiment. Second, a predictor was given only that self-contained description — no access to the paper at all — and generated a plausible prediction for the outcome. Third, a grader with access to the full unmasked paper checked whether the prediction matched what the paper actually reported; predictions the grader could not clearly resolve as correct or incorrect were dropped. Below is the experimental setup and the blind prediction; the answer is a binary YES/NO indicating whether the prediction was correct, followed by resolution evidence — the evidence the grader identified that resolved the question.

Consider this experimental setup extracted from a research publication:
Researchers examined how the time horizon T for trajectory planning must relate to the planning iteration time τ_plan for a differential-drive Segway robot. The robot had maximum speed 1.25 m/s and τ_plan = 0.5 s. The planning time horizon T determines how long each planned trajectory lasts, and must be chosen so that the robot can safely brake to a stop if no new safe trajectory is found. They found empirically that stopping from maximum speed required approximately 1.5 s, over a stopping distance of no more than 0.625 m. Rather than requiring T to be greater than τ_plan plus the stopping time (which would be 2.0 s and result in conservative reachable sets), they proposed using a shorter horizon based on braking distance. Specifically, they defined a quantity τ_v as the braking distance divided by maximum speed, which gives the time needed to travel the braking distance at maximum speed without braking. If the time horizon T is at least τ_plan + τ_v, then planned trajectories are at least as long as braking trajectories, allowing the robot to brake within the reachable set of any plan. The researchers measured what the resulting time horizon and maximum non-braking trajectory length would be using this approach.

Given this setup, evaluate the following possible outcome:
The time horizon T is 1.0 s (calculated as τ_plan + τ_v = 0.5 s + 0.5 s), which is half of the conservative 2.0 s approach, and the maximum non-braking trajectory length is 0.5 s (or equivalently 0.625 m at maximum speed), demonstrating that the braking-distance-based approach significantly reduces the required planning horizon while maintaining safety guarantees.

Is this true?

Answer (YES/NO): NO